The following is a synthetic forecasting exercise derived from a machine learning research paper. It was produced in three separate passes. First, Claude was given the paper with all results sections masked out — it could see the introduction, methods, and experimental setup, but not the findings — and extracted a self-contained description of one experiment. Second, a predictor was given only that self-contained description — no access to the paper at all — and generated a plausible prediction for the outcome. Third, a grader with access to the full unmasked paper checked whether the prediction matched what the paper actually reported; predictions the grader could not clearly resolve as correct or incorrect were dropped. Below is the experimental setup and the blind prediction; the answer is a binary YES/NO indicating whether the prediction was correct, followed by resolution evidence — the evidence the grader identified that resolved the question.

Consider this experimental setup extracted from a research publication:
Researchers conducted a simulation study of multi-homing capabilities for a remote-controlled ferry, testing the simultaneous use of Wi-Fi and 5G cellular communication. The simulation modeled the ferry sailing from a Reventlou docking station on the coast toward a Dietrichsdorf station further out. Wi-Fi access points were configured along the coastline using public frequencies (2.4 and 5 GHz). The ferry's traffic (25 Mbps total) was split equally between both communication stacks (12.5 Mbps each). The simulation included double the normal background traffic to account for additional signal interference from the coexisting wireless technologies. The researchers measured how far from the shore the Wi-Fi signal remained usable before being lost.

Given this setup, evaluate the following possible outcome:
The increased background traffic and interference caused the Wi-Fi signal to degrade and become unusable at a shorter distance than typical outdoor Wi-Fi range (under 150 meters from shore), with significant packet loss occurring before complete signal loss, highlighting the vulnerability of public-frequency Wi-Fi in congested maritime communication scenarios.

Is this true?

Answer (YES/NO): NO